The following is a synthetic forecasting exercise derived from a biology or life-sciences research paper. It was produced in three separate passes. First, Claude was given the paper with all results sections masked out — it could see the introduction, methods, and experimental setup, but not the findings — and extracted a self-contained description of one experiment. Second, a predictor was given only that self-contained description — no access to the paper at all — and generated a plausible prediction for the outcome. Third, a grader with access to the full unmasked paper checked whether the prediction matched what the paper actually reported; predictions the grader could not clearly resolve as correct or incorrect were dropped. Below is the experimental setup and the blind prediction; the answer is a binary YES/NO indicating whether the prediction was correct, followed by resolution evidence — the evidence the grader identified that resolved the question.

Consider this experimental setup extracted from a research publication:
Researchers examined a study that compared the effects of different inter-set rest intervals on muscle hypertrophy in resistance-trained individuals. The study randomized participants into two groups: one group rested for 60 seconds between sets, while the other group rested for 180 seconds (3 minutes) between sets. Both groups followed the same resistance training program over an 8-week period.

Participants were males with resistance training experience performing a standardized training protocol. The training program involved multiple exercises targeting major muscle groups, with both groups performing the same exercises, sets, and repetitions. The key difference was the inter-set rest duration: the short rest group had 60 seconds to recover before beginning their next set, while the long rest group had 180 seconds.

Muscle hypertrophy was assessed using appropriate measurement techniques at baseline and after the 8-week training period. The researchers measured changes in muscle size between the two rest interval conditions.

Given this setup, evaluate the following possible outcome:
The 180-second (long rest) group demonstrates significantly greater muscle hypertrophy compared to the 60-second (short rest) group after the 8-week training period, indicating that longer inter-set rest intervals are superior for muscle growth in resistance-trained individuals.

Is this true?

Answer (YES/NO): NO